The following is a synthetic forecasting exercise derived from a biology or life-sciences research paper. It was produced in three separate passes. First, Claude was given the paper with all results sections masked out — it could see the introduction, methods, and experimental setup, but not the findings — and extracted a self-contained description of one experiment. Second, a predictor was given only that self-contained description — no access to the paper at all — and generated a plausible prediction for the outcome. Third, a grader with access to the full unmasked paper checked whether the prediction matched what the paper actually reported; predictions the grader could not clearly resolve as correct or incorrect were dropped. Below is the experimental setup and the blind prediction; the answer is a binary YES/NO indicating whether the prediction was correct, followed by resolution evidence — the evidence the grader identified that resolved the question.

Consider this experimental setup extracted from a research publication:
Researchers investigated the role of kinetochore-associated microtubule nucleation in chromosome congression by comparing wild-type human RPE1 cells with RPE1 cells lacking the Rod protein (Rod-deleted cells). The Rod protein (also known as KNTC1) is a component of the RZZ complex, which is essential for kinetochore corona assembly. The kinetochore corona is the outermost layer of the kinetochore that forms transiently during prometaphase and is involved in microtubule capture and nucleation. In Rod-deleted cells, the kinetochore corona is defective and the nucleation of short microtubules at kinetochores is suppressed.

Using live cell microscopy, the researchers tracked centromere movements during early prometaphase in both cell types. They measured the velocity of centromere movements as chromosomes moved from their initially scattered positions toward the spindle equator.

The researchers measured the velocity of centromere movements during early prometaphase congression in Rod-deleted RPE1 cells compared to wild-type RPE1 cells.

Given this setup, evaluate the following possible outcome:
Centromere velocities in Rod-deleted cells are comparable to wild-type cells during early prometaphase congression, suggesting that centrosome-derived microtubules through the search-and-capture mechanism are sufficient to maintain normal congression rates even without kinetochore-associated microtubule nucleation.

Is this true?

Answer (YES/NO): NO